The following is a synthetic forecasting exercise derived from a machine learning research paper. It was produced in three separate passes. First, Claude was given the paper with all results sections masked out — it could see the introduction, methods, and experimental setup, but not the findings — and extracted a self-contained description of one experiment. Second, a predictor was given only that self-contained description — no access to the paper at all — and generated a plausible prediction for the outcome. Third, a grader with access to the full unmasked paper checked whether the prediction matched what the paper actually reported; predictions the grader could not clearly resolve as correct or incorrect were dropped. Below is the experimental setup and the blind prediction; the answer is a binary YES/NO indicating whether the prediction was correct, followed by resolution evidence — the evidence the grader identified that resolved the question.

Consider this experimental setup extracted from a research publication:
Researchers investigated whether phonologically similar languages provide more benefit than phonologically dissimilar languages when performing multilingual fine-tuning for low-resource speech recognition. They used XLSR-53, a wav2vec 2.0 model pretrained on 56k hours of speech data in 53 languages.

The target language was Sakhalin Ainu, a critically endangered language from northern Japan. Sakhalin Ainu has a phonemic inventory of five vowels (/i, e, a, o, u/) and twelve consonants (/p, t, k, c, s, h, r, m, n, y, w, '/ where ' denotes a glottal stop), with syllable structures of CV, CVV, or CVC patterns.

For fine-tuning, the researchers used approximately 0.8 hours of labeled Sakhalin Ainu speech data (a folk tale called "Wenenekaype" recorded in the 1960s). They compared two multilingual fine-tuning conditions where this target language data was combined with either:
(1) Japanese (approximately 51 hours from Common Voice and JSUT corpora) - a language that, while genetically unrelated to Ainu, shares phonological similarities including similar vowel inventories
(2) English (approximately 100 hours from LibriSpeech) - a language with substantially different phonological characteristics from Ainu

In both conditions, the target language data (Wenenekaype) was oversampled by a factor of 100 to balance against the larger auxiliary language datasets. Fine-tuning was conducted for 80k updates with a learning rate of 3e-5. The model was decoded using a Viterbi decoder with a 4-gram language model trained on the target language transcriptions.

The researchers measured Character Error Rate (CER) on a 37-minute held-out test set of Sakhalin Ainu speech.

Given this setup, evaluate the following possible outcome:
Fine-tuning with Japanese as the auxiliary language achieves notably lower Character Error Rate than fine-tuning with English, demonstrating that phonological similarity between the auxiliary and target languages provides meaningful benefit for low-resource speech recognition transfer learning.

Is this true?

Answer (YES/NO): NO